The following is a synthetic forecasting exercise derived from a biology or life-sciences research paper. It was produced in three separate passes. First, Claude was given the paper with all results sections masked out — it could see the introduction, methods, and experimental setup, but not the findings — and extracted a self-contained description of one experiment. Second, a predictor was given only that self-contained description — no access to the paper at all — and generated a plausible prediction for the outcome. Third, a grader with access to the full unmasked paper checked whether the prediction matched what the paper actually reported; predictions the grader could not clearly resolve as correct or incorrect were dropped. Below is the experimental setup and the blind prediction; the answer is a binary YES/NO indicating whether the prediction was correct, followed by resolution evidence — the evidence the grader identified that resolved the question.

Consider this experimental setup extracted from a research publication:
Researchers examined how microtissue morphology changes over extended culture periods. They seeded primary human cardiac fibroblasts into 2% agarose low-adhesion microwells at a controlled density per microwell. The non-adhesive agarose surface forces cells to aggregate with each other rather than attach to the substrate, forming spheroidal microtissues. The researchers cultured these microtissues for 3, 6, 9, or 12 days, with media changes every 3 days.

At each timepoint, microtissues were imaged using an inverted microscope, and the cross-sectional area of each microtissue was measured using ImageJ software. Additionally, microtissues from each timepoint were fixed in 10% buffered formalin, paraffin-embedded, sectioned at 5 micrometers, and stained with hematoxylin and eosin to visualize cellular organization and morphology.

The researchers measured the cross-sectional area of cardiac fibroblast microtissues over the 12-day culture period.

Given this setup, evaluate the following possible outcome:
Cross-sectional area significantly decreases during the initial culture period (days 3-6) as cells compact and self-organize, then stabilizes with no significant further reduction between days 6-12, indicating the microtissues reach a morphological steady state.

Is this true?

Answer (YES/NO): NO